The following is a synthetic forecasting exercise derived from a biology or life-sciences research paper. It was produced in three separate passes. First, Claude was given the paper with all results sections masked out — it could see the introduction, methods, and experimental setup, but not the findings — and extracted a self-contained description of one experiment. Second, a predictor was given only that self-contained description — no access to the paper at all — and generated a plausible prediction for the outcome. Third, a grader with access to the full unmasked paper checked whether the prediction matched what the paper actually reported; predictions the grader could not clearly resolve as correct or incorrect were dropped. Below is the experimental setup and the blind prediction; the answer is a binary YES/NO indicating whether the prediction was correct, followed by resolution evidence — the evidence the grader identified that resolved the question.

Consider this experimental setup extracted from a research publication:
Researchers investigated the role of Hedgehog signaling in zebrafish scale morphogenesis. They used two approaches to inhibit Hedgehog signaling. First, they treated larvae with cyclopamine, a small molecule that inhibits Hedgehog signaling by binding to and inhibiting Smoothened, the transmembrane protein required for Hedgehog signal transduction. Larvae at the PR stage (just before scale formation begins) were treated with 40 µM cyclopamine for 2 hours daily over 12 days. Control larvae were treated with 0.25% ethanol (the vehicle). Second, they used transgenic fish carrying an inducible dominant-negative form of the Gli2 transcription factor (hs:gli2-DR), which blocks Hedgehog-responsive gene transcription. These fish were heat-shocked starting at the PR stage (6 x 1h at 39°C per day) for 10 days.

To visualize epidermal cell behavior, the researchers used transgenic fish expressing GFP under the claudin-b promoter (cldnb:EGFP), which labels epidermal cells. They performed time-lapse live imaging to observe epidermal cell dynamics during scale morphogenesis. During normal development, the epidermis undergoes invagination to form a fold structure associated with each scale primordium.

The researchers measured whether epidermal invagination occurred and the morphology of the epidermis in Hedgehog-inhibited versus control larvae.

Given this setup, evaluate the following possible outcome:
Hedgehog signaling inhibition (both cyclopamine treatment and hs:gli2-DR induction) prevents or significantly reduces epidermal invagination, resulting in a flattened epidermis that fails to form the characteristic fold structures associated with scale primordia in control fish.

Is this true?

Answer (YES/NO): YES